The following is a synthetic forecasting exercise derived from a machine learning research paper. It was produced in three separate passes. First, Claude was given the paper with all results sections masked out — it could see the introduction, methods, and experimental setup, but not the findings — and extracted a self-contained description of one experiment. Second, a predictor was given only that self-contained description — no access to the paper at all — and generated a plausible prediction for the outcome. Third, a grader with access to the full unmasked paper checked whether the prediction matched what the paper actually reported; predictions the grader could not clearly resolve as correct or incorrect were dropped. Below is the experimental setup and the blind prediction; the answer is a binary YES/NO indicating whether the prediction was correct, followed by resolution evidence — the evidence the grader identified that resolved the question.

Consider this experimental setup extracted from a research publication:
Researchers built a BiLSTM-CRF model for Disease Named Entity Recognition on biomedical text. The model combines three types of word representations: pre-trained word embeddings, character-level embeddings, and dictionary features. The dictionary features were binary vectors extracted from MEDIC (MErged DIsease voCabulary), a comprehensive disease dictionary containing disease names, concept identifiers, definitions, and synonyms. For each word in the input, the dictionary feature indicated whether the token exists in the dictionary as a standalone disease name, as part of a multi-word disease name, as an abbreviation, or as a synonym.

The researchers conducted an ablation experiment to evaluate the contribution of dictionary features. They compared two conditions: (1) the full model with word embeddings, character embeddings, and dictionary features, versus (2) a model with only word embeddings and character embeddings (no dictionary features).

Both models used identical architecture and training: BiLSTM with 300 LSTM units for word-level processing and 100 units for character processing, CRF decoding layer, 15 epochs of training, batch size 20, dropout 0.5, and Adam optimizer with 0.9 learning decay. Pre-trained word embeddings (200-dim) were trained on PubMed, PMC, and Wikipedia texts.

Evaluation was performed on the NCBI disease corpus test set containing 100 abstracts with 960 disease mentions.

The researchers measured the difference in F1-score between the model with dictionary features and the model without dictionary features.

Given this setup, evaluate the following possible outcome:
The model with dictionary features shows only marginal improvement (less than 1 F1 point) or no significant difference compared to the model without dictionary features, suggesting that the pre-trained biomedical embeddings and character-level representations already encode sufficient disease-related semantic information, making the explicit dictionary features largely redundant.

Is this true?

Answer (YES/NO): NO